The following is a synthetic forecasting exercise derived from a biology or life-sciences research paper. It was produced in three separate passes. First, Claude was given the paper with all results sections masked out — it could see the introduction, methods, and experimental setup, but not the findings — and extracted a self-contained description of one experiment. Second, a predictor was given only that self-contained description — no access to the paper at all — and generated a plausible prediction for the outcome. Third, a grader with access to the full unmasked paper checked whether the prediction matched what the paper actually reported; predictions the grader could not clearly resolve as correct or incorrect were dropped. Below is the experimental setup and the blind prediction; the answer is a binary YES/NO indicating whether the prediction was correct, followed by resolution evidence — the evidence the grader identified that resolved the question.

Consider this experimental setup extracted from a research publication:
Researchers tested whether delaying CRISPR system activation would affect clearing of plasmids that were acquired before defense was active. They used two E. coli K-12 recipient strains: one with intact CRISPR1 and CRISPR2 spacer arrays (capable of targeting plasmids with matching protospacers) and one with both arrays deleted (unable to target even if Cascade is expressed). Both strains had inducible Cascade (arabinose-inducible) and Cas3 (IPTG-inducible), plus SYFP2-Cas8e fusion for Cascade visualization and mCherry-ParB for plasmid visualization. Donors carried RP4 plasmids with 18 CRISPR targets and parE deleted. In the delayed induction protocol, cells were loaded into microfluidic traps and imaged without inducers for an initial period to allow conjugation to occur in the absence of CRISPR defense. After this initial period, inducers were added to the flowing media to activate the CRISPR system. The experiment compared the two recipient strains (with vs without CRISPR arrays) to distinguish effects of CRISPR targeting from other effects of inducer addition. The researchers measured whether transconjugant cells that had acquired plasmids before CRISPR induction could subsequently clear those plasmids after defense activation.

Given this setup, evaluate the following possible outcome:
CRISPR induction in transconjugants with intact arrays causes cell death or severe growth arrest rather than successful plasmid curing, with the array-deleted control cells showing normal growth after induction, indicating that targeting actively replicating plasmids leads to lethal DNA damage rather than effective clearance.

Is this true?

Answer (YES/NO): NO